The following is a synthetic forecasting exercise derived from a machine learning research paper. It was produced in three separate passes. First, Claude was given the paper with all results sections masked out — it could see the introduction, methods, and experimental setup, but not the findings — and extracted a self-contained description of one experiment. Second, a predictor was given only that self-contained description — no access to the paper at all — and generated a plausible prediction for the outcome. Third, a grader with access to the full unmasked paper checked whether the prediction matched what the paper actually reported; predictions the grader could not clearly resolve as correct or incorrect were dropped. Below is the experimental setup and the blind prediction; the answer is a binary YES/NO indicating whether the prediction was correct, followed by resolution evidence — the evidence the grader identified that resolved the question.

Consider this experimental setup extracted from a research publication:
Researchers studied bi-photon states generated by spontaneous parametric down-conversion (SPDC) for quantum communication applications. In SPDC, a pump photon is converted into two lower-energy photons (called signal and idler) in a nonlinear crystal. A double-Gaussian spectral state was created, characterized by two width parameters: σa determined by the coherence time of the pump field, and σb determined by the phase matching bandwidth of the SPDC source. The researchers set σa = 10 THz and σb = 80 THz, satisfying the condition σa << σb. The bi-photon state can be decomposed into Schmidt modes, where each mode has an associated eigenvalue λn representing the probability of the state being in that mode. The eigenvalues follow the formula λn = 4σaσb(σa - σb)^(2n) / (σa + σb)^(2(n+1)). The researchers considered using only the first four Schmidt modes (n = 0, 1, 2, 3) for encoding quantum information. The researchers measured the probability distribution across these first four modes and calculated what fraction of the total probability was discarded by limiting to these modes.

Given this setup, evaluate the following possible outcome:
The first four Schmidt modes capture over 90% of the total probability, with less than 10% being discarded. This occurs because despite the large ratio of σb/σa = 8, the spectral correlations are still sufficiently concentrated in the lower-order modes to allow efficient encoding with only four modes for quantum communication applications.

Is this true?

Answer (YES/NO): NO